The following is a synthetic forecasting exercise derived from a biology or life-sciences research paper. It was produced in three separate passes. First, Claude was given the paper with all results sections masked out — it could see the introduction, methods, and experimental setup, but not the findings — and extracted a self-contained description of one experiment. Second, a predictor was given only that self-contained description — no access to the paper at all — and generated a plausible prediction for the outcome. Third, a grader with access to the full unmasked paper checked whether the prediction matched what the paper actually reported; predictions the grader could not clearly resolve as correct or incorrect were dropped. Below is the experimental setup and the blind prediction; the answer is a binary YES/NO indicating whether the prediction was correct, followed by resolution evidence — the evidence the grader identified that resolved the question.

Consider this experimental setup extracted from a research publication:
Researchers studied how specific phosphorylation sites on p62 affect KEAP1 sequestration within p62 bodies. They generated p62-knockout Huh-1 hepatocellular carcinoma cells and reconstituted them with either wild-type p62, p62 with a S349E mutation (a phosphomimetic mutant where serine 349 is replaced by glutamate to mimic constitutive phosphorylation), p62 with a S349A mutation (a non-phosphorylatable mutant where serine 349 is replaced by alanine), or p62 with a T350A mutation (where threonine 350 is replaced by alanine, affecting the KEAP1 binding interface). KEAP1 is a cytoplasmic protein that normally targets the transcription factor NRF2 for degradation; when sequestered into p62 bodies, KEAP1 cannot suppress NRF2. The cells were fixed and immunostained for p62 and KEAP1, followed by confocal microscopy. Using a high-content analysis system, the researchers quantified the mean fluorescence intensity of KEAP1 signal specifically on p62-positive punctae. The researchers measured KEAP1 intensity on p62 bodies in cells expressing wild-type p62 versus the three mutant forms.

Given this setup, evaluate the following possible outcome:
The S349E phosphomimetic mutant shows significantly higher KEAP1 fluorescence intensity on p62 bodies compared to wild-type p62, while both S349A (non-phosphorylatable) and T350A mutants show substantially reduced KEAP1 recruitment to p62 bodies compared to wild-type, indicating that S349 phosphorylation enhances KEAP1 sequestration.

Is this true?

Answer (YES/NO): NO